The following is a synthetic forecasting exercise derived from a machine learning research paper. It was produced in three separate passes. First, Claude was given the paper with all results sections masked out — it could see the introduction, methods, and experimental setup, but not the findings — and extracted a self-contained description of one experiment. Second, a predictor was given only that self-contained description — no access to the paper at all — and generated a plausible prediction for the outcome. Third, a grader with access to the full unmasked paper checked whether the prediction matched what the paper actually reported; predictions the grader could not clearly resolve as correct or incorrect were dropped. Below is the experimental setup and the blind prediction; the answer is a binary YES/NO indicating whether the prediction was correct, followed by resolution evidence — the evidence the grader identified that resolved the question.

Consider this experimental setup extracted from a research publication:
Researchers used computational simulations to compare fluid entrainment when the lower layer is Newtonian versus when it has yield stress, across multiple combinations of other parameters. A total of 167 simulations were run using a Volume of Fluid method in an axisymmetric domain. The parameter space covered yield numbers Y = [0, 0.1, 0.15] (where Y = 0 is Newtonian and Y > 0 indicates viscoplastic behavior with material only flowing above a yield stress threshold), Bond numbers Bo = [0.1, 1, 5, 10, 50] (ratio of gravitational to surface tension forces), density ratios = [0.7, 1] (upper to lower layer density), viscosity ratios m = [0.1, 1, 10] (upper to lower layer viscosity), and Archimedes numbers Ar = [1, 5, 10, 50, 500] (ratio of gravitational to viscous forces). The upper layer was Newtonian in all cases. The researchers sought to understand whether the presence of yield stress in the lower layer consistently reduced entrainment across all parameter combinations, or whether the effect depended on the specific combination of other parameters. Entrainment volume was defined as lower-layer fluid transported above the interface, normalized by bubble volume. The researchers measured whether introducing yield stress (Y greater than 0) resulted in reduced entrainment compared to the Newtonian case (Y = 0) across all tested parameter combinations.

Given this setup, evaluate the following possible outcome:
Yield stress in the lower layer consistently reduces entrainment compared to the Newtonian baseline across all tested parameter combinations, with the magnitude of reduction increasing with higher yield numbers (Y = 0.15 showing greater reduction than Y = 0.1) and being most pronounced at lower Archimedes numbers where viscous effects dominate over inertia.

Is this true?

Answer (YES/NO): NO